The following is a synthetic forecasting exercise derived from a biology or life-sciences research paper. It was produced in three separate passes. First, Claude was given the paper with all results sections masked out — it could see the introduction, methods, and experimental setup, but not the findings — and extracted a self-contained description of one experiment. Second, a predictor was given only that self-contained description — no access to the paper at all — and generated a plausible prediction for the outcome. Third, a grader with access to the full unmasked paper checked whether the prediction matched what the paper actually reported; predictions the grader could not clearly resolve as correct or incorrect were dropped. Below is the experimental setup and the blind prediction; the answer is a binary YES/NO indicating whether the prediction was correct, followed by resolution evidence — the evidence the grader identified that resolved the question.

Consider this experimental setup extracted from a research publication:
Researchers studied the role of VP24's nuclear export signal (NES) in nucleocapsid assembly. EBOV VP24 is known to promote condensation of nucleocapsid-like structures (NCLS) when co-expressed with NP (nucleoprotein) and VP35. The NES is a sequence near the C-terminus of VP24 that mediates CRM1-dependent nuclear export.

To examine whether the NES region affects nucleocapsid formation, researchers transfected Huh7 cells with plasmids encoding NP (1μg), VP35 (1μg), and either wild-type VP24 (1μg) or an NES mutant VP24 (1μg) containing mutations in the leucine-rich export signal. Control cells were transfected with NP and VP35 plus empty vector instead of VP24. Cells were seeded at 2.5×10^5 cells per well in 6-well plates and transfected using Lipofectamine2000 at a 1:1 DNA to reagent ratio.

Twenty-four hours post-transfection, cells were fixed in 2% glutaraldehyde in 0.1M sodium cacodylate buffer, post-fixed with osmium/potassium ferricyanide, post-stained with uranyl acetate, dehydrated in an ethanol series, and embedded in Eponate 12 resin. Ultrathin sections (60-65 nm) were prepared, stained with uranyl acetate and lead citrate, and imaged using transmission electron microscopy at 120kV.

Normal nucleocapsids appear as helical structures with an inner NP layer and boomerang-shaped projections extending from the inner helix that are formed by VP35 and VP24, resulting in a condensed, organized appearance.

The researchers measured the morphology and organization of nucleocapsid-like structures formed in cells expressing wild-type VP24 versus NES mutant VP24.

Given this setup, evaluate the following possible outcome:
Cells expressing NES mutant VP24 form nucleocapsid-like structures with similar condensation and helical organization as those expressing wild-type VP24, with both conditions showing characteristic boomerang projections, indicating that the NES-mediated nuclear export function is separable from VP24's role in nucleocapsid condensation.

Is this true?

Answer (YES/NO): NO